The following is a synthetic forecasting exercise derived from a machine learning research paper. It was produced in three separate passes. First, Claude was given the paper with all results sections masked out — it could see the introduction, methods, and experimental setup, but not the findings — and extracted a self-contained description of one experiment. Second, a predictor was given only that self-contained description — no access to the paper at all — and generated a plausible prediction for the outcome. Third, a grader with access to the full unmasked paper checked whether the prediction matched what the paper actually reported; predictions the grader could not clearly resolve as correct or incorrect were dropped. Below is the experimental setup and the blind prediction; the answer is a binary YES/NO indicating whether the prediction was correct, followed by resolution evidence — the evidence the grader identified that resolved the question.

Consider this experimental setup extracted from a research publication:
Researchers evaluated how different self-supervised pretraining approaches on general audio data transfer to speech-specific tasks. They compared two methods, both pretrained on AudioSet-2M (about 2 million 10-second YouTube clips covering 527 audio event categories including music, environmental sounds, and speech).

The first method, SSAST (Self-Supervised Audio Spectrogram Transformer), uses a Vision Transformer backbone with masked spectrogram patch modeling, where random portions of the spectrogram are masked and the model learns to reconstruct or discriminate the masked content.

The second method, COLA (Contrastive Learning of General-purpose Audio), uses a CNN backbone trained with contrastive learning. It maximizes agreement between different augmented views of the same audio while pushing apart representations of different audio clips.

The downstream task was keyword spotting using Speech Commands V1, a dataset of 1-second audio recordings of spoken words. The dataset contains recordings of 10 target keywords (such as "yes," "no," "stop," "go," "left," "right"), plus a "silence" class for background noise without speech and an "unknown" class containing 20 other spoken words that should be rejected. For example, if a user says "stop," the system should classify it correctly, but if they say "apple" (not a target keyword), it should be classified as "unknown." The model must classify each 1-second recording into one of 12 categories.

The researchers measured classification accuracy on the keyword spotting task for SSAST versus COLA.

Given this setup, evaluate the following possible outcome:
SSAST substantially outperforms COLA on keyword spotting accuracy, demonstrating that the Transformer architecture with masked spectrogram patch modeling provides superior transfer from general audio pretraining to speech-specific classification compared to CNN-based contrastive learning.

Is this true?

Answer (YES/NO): NO